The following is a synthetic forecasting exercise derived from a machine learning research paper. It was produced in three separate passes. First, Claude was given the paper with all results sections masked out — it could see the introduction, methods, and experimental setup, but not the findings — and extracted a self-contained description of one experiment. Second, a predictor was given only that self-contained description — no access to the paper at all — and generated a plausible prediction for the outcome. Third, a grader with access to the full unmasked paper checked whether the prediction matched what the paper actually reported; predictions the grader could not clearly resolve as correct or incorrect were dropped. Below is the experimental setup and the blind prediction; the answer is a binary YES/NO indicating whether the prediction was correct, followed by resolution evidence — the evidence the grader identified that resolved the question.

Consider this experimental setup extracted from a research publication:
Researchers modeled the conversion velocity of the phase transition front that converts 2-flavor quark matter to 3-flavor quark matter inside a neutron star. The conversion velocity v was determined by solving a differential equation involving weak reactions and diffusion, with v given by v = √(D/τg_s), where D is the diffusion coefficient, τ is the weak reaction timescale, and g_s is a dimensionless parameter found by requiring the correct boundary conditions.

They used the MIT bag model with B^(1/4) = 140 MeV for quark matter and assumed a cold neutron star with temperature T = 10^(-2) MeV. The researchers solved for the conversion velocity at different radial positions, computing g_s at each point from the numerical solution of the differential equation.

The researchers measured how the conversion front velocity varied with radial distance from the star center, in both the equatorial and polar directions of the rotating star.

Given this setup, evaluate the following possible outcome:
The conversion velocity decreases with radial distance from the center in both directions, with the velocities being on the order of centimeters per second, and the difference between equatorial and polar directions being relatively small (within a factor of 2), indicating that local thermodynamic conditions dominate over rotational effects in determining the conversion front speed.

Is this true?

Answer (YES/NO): NO